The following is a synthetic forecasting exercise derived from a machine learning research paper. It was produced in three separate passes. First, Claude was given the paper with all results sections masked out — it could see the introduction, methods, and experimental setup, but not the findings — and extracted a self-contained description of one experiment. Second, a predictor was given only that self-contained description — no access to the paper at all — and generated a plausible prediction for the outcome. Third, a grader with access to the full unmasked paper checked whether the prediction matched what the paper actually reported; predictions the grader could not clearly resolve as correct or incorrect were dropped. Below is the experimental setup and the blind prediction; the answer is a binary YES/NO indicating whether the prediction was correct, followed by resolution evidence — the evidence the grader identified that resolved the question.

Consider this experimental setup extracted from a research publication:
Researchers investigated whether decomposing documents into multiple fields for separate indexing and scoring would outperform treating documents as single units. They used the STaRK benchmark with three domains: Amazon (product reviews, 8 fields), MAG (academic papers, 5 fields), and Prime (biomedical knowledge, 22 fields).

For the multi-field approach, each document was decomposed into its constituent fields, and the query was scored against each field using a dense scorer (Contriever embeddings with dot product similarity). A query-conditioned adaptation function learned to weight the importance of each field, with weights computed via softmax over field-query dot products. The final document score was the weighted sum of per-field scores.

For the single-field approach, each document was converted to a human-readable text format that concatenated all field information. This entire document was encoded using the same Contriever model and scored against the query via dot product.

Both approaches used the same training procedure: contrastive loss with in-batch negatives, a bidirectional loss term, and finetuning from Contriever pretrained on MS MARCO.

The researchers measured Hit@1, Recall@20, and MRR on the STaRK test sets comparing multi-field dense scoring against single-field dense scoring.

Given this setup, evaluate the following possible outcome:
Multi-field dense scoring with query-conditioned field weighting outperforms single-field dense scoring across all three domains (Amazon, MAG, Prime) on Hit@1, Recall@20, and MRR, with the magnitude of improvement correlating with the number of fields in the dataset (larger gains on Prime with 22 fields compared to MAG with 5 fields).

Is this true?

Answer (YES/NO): NO